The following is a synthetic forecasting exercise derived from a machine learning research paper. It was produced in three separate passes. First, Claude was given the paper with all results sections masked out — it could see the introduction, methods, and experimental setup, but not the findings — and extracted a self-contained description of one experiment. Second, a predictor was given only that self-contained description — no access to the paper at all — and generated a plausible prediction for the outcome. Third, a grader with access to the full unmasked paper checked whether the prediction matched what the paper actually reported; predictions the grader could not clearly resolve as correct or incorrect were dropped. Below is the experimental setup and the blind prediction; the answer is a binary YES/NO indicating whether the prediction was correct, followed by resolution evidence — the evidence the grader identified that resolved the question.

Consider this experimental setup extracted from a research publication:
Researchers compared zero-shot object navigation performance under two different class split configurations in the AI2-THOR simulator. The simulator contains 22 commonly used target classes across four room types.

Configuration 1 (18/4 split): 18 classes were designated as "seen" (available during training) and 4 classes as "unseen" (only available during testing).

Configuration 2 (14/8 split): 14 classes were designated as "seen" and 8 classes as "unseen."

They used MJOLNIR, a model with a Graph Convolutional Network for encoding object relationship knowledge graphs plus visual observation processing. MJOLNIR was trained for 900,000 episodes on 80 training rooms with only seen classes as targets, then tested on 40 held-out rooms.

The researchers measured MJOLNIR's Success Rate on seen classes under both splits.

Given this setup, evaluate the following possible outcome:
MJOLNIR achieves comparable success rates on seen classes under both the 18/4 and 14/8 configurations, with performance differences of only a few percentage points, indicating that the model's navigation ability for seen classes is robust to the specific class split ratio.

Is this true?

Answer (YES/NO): NO